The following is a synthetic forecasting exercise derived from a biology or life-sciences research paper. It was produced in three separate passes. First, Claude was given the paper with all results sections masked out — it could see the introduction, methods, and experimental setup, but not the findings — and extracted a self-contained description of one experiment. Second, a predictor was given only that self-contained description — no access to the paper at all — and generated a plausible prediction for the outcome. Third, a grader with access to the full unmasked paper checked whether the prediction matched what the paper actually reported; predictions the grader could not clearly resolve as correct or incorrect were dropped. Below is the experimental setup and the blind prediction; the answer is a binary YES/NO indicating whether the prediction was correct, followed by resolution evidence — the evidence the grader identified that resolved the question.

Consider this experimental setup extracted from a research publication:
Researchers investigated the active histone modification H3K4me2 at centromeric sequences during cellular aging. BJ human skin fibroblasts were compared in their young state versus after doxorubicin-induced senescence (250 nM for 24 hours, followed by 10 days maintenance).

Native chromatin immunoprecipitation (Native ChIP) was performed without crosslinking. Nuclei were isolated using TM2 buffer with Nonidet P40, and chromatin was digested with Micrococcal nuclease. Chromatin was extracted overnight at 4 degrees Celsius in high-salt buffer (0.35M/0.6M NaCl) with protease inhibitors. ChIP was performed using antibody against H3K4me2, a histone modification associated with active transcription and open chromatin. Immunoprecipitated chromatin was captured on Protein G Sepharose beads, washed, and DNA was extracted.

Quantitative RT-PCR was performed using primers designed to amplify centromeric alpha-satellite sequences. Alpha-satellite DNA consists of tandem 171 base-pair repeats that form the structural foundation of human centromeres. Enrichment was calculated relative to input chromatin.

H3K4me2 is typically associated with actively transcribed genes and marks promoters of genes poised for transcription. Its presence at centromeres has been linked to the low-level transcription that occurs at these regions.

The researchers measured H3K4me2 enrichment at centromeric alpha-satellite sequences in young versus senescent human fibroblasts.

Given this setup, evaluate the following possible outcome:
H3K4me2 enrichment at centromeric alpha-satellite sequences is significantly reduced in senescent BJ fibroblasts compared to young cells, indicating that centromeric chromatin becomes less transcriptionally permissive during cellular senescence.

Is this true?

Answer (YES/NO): YES